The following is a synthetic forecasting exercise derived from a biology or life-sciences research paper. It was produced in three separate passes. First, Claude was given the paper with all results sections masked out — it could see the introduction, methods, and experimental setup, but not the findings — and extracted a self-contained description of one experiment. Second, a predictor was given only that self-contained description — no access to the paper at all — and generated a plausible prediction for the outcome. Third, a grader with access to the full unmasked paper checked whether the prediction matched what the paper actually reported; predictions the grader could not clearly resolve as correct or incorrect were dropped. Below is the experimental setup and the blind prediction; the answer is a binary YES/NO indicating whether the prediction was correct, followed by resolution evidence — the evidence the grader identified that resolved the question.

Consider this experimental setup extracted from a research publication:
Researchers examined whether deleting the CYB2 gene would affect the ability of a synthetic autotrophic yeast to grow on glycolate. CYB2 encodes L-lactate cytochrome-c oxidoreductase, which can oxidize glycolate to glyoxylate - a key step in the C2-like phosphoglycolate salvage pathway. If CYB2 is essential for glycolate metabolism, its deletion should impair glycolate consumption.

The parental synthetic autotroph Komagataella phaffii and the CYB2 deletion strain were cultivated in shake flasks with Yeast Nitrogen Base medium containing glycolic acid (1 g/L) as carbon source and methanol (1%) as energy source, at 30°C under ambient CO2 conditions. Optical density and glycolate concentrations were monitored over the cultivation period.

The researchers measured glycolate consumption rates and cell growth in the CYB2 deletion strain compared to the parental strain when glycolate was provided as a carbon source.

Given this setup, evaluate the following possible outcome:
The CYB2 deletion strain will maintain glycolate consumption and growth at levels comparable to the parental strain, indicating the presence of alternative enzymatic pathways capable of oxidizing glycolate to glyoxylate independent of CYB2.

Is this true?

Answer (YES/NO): NO